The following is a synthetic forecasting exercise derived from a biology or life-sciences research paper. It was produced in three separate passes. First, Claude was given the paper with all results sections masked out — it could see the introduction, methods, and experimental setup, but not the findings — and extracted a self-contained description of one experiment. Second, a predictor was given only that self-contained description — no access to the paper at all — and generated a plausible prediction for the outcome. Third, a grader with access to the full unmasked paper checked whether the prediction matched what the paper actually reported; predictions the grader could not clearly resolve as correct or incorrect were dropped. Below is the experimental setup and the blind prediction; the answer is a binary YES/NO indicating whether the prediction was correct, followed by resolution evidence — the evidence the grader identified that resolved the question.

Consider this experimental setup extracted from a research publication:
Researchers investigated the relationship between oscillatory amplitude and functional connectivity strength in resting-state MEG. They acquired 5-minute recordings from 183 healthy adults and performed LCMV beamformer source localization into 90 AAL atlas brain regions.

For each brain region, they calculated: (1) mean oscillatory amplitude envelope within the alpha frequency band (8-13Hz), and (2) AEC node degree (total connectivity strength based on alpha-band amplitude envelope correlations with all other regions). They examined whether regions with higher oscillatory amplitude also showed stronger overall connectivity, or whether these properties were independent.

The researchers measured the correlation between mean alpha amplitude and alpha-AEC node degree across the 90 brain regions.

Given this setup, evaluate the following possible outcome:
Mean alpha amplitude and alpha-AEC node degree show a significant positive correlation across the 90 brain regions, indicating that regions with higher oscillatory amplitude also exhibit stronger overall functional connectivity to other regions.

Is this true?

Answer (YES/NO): YES